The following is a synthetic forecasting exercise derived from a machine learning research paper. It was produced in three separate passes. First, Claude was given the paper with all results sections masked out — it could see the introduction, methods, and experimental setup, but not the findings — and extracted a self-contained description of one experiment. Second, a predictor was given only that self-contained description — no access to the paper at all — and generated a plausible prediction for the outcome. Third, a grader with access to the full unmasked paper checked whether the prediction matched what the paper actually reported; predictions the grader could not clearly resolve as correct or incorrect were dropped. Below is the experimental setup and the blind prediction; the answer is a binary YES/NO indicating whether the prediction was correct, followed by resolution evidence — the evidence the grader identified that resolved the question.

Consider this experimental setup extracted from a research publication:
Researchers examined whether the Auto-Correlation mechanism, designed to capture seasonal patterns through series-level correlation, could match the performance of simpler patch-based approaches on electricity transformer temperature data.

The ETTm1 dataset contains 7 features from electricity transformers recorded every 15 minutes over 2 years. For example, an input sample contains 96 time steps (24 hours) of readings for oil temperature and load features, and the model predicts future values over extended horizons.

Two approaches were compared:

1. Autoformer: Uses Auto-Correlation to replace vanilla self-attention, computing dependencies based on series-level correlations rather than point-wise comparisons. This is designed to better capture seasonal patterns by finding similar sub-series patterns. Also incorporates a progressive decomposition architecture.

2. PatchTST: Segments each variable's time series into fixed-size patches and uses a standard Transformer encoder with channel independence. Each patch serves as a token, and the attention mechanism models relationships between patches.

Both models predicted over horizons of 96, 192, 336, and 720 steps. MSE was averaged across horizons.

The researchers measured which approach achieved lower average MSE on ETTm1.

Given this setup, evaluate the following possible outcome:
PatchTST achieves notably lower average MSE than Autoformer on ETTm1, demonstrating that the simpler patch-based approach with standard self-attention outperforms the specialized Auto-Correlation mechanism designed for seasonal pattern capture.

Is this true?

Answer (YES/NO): YES